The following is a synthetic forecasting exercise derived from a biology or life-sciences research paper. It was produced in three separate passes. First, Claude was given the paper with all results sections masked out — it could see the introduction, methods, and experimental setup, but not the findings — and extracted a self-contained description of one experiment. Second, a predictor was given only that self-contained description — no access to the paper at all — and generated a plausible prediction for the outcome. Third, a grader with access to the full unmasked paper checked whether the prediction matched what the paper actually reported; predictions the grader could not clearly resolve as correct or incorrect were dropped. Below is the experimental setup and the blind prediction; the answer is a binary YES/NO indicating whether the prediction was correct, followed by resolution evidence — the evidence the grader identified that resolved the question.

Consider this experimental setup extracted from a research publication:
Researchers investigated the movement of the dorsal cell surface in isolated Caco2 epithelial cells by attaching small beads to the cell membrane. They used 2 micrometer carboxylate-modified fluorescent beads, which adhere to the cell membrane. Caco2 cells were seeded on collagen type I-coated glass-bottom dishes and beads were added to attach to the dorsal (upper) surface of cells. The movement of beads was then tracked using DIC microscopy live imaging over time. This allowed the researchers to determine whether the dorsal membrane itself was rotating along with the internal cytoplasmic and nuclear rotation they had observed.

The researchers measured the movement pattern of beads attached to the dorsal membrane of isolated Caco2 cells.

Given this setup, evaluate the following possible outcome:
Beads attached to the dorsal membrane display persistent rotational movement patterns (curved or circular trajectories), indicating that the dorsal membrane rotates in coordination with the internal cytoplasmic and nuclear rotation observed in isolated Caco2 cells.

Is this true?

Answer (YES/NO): YES